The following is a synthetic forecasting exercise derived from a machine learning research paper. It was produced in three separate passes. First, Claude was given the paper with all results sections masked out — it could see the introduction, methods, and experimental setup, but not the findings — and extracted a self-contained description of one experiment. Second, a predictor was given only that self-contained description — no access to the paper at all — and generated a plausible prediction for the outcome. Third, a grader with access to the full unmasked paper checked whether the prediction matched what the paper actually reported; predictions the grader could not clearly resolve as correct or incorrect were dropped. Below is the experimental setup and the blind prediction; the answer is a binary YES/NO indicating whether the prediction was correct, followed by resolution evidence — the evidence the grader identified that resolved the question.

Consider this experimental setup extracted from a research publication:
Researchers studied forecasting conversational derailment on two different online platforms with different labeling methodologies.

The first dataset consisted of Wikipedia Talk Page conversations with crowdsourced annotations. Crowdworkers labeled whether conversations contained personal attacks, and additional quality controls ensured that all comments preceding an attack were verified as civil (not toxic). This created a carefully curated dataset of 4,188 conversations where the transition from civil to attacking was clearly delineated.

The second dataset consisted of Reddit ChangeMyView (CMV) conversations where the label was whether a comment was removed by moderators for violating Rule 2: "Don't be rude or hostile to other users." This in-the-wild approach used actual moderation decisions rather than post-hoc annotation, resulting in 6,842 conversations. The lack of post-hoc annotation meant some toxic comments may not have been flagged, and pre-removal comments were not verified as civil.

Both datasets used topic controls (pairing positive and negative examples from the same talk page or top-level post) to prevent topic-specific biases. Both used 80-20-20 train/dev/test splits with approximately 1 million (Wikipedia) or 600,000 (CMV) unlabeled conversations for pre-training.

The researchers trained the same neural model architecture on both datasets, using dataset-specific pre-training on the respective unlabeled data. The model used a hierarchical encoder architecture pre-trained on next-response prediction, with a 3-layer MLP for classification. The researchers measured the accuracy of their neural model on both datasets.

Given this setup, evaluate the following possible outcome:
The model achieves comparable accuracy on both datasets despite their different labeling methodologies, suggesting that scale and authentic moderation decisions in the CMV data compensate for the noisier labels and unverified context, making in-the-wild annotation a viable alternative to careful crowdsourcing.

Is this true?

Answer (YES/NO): NO